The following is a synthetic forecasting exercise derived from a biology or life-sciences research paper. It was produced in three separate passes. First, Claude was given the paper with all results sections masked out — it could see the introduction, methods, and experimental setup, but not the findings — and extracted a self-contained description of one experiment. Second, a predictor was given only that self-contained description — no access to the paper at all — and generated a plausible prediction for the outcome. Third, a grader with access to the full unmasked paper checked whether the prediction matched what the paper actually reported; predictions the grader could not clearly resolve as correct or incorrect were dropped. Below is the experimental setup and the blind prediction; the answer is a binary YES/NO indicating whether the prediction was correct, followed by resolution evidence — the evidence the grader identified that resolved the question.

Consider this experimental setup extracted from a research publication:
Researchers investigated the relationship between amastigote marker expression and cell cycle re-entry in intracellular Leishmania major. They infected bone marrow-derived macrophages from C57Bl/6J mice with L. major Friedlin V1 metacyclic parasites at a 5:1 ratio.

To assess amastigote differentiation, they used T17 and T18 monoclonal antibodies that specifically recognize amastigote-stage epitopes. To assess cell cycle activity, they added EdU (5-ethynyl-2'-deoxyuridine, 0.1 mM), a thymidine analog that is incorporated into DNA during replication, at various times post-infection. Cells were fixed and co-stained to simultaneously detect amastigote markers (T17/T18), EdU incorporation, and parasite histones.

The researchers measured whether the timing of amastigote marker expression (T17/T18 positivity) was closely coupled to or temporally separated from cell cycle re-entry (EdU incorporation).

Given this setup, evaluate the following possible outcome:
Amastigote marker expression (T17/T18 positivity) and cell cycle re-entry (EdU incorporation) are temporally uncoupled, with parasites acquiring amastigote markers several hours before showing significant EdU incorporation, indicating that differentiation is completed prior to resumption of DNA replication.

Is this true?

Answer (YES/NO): YES